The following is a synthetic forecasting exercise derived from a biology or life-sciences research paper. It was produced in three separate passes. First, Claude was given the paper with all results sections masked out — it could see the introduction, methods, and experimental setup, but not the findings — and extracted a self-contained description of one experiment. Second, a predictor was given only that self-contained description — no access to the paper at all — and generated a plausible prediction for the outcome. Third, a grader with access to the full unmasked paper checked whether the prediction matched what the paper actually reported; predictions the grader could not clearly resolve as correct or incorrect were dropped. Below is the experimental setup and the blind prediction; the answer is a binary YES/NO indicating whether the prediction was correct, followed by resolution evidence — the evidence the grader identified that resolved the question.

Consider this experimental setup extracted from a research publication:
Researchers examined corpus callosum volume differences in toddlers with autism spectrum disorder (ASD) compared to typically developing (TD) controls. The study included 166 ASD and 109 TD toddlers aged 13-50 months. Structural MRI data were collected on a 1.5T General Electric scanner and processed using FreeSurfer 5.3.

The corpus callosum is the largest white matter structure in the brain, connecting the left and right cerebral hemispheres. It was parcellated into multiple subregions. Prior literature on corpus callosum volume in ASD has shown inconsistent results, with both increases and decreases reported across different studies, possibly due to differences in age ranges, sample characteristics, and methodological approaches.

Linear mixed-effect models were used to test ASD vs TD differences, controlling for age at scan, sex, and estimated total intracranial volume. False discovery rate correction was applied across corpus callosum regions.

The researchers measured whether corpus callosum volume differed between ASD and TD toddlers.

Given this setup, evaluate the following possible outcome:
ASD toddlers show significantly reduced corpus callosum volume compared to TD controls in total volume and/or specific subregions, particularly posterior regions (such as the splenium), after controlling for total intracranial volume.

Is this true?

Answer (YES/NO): NO